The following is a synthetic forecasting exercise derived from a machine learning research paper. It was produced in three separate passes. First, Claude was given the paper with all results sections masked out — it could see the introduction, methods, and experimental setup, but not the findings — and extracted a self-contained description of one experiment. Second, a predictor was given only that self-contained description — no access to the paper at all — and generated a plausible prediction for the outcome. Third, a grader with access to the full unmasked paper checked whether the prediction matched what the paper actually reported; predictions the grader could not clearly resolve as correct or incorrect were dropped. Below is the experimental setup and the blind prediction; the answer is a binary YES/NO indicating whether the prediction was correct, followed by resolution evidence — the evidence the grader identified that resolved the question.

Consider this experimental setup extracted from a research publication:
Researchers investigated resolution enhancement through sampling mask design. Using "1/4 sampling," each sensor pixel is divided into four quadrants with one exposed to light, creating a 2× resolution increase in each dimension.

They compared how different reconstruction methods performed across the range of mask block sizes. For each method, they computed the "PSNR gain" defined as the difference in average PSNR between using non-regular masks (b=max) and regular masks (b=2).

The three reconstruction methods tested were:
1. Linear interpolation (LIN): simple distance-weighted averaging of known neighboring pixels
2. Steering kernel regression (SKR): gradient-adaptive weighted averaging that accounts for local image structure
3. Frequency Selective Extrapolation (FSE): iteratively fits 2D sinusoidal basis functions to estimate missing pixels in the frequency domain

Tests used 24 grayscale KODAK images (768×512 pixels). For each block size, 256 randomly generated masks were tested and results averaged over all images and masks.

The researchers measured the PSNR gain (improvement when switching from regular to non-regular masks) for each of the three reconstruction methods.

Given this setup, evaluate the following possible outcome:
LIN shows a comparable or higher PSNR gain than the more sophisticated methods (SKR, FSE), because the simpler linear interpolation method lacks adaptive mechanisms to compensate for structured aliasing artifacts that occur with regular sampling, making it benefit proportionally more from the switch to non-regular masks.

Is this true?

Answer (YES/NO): NO